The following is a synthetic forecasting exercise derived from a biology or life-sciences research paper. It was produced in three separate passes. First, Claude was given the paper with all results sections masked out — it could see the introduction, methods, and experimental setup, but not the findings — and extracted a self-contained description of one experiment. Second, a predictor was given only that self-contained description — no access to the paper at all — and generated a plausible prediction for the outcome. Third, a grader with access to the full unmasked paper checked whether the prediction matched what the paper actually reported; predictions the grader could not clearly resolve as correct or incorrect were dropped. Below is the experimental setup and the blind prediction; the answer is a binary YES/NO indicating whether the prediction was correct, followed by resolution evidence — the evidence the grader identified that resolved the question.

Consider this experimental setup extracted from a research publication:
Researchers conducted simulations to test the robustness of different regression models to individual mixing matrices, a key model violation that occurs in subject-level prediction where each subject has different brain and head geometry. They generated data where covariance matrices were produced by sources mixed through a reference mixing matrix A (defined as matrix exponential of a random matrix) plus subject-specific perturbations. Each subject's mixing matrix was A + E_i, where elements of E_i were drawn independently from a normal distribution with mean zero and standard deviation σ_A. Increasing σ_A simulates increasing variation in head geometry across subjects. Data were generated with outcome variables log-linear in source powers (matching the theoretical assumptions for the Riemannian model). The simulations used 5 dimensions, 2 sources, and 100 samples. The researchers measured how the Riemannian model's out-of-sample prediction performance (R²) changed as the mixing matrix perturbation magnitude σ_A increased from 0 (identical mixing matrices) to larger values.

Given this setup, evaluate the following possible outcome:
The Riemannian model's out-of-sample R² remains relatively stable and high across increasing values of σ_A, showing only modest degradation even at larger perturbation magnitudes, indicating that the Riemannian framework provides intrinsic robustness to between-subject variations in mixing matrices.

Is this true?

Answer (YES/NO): YES